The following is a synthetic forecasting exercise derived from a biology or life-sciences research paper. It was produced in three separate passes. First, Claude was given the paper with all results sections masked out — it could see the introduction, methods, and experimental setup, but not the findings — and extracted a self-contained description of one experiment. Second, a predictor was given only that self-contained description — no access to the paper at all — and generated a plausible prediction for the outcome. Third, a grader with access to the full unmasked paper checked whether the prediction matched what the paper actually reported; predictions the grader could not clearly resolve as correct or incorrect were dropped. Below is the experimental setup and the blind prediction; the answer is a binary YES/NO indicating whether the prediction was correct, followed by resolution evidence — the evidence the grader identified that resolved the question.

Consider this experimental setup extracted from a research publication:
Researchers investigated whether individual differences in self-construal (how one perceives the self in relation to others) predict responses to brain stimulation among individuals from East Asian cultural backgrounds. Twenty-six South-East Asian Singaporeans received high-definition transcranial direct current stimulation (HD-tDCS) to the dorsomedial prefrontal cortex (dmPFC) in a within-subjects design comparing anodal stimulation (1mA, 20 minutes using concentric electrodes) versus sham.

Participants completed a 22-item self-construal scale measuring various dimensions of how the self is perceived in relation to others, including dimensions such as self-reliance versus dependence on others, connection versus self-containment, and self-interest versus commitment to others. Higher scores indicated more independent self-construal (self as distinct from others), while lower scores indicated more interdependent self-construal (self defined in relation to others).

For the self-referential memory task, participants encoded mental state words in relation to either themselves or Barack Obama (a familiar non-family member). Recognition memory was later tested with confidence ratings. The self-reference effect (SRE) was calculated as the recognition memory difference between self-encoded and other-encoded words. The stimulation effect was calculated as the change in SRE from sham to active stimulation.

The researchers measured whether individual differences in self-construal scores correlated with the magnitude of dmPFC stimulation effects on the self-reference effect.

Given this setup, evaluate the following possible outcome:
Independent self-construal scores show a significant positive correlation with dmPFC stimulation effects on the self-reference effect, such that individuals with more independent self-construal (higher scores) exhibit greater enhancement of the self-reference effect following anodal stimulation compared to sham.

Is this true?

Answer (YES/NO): NO